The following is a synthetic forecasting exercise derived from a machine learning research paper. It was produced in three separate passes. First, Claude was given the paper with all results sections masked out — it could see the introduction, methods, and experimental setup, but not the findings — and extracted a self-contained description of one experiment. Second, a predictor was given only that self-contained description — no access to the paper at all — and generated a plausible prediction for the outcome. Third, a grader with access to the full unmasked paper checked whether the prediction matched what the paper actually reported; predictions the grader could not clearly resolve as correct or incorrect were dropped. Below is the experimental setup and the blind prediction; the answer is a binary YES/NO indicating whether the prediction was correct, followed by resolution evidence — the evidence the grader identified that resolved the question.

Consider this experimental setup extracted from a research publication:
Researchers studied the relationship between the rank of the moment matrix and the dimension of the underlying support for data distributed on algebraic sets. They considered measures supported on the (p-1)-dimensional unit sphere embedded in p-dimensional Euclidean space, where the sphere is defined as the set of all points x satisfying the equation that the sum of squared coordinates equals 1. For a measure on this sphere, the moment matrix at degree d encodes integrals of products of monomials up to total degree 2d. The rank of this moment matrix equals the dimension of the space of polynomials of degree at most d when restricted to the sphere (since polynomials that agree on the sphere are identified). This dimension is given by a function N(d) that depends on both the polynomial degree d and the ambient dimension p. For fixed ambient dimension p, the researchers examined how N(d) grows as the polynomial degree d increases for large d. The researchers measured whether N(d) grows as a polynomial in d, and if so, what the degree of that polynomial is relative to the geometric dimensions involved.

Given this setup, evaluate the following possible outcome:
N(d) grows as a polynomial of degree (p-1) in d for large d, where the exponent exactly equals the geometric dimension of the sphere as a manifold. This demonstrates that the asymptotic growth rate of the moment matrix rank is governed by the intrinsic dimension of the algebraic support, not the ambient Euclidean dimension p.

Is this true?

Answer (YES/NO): YES